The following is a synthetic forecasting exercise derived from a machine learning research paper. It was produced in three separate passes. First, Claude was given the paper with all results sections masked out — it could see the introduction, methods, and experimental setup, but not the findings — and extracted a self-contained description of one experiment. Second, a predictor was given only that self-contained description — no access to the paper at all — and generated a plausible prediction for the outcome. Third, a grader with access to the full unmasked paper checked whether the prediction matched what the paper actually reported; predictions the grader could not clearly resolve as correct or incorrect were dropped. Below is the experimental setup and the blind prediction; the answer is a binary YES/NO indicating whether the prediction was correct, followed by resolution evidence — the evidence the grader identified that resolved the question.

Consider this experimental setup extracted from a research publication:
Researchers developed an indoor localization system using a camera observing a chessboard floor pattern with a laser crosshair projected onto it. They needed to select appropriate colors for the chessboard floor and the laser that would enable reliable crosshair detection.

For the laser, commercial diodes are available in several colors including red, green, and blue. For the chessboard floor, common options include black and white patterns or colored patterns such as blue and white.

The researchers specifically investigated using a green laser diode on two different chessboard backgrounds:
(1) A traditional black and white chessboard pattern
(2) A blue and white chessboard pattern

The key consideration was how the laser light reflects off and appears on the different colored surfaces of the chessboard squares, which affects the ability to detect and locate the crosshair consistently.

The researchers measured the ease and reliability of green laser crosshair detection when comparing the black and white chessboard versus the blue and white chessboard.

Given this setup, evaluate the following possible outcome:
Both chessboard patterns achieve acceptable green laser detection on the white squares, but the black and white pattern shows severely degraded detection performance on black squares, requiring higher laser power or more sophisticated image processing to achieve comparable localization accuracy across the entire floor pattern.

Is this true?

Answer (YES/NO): NO